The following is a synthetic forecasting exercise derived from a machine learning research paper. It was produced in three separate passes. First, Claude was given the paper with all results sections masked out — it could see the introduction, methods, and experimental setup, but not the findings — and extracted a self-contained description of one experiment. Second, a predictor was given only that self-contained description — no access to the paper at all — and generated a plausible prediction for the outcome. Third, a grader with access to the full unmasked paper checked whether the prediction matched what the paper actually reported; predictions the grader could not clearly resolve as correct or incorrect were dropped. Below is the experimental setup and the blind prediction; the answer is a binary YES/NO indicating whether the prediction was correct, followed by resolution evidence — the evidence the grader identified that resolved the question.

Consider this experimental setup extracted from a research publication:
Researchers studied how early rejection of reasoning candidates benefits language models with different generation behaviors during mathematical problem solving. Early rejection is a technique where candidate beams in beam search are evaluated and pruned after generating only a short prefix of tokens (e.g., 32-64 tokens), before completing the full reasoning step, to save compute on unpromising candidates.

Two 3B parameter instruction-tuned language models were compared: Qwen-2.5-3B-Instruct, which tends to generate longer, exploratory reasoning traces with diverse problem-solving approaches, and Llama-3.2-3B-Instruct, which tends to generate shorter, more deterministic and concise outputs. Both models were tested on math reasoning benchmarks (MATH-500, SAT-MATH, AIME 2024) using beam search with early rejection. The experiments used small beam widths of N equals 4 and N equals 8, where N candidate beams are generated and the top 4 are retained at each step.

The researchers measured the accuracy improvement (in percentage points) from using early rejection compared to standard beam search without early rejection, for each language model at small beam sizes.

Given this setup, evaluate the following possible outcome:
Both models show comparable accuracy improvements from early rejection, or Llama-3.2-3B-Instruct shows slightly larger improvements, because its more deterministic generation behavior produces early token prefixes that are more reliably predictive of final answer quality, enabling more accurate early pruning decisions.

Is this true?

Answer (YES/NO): NO